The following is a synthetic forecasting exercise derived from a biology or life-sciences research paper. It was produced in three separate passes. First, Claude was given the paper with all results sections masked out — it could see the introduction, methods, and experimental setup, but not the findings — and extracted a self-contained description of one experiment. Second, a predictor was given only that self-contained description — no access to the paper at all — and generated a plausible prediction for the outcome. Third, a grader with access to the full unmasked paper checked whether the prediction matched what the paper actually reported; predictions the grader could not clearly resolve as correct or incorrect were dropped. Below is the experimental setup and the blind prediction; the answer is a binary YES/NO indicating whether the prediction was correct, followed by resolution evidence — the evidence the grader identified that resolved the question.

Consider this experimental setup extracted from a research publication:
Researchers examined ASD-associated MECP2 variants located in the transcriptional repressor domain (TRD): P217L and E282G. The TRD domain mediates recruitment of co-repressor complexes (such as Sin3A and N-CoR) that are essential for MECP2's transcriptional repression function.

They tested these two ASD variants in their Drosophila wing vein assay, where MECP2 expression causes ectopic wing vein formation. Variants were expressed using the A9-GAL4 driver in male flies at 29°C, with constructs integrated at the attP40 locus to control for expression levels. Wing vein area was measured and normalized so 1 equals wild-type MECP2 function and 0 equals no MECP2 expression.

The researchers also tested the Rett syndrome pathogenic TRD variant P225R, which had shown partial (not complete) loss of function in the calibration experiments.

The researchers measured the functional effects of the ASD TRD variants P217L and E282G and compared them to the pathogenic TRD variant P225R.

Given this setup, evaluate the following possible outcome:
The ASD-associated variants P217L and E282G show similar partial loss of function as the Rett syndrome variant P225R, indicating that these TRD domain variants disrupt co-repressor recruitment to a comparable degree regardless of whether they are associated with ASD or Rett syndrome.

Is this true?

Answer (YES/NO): YES